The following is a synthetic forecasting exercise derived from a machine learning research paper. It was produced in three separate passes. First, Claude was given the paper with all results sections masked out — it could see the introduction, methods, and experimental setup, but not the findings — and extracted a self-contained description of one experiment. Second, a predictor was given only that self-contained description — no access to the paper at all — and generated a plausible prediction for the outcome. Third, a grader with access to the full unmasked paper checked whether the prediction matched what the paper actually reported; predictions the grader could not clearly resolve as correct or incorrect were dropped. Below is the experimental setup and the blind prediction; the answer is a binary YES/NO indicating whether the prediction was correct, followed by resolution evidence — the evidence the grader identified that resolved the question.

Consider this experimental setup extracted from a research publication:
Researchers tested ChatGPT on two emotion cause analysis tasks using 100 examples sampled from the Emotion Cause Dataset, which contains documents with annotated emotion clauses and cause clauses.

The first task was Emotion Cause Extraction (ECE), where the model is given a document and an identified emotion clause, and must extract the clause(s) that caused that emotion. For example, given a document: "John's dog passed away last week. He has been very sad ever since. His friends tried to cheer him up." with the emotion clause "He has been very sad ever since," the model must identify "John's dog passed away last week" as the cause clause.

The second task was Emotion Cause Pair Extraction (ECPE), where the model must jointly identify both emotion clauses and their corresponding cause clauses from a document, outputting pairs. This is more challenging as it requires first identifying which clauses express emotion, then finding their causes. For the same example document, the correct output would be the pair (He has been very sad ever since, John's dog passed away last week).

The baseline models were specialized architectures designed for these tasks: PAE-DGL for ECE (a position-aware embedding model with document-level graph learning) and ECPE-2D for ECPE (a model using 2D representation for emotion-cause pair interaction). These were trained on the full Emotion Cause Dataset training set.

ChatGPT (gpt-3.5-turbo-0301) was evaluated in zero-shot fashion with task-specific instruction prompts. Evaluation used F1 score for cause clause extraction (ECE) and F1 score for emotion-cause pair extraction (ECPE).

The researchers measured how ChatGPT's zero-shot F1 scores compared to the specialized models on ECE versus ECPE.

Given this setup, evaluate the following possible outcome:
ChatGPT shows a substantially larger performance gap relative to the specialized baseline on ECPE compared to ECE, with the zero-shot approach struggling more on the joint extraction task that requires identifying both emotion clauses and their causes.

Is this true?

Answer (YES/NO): YES